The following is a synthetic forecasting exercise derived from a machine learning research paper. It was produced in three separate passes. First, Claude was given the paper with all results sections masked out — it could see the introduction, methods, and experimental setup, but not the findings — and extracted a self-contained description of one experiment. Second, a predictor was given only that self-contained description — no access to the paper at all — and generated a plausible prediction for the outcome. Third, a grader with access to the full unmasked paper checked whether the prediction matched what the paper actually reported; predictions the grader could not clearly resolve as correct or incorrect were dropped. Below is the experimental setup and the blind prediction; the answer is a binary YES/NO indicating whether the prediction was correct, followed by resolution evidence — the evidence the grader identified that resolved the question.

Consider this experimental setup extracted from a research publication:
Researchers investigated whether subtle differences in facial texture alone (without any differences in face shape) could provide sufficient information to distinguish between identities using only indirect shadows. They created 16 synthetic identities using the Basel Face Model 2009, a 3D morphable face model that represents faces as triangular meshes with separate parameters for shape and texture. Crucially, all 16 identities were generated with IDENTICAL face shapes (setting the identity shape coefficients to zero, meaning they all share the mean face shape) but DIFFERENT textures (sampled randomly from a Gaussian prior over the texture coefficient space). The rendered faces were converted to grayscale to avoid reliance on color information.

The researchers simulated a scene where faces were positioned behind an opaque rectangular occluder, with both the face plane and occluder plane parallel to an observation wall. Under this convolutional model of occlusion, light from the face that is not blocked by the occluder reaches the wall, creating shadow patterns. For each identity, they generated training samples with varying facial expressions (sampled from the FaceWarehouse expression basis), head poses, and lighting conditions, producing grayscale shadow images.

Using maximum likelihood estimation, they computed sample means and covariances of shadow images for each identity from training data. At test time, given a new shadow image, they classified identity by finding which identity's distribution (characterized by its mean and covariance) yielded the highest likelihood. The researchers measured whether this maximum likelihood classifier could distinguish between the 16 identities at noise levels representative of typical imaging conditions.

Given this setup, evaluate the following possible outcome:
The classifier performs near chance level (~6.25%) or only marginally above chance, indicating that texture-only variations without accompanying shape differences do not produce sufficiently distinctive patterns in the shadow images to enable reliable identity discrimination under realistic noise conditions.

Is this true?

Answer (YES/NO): NO